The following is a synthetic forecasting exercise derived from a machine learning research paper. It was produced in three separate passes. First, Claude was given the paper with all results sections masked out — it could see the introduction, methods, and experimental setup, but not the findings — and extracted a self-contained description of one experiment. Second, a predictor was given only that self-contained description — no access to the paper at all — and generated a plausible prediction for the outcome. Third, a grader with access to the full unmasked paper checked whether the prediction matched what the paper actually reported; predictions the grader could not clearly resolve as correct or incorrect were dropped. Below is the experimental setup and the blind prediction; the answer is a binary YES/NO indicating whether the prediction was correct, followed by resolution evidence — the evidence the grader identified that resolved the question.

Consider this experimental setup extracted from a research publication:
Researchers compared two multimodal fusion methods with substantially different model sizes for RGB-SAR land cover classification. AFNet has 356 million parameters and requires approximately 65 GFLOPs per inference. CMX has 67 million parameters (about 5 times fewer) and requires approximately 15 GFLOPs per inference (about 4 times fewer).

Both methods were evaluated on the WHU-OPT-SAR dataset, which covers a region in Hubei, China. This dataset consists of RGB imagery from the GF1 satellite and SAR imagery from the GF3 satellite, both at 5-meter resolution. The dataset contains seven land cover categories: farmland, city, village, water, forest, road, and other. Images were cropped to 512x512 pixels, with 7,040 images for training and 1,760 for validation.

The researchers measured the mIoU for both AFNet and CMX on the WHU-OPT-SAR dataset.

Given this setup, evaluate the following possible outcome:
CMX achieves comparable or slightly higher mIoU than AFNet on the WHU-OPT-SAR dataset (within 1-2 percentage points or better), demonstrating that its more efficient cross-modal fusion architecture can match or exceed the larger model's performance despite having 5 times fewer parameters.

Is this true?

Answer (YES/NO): YES